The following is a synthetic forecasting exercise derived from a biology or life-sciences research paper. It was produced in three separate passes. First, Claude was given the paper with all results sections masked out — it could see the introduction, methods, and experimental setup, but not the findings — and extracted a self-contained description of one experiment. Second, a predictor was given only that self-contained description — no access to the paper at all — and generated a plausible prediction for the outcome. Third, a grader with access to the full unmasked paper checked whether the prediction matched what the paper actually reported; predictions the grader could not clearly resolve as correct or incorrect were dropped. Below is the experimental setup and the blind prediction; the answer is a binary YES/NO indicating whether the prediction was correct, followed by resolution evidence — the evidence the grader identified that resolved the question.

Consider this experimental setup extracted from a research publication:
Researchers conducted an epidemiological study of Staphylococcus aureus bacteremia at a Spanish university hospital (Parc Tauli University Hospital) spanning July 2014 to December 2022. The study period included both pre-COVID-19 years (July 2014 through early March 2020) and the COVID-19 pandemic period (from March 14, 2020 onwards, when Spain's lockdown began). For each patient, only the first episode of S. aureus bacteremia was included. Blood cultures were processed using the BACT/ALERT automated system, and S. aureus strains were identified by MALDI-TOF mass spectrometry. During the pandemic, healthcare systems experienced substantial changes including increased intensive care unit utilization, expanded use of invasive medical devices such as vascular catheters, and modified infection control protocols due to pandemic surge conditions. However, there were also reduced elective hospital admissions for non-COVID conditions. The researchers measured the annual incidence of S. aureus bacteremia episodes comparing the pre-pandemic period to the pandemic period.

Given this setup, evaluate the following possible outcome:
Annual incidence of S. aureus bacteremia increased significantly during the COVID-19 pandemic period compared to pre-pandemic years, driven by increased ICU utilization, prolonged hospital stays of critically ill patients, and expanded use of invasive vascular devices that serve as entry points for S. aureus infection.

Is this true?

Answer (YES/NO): YES